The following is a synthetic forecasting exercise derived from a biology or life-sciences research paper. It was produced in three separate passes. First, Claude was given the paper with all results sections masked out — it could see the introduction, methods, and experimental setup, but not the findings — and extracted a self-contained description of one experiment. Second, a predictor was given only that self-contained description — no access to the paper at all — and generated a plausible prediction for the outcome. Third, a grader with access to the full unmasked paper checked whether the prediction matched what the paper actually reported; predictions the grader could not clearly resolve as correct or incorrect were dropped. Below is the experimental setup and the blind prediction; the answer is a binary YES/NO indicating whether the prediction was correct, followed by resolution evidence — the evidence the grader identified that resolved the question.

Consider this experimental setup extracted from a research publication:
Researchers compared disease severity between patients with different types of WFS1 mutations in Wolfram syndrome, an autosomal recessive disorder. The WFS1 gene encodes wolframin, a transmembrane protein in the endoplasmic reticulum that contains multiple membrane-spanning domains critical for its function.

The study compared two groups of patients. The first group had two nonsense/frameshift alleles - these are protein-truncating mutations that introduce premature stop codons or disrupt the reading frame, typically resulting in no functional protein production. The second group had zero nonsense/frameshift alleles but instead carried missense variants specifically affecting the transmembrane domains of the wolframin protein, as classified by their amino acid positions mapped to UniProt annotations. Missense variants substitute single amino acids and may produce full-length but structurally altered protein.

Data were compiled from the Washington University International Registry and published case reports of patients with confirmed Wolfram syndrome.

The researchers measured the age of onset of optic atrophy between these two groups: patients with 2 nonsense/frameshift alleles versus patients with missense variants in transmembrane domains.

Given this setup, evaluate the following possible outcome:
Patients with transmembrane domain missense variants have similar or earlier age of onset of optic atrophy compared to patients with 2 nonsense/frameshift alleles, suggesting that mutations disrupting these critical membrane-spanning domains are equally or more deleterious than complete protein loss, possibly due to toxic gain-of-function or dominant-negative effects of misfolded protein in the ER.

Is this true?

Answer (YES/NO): YES